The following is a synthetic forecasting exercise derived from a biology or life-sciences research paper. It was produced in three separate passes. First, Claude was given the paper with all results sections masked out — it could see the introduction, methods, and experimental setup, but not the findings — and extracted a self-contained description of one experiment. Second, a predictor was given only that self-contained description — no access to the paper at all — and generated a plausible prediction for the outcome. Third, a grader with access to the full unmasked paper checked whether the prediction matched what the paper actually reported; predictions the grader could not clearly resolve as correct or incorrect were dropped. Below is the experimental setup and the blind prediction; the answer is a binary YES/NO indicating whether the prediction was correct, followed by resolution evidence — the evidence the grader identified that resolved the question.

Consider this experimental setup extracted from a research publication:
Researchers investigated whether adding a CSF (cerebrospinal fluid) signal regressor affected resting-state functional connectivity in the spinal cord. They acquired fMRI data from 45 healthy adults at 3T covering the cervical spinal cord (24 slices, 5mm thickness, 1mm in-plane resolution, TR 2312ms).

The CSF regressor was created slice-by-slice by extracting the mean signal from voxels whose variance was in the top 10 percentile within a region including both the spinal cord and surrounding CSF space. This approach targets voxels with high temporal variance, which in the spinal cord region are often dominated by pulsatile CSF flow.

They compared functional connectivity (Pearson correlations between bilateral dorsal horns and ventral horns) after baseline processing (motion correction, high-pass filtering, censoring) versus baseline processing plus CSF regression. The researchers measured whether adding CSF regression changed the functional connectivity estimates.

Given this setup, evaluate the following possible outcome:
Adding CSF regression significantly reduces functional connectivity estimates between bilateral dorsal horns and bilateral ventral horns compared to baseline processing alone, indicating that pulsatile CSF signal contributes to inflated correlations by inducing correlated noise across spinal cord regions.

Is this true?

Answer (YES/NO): YES